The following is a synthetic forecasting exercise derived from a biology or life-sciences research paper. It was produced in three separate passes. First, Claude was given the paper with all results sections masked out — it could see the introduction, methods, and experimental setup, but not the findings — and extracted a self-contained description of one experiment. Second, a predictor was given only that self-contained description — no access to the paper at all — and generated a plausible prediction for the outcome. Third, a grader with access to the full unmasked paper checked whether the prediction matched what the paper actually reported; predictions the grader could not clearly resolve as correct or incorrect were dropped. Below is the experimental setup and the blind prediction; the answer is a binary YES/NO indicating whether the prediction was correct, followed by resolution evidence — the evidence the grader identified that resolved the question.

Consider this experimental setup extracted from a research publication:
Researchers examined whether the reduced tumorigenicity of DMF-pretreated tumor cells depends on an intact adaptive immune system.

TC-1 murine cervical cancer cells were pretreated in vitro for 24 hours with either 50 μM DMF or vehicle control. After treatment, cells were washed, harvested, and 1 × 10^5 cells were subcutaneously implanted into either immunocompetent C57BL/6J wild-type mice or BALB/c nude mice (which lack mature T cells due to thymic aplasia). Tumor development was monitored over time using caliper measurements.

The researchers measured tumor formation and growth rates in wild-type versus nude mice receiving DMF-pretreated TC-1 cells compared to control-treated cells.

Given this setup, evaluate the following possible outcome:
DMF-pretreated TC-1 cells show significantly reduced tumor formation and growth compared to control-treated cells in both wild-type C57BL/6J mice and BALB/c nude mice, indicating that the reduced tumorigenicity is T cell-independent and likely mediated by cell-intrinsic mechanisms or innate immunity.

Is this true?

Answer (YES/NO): NO